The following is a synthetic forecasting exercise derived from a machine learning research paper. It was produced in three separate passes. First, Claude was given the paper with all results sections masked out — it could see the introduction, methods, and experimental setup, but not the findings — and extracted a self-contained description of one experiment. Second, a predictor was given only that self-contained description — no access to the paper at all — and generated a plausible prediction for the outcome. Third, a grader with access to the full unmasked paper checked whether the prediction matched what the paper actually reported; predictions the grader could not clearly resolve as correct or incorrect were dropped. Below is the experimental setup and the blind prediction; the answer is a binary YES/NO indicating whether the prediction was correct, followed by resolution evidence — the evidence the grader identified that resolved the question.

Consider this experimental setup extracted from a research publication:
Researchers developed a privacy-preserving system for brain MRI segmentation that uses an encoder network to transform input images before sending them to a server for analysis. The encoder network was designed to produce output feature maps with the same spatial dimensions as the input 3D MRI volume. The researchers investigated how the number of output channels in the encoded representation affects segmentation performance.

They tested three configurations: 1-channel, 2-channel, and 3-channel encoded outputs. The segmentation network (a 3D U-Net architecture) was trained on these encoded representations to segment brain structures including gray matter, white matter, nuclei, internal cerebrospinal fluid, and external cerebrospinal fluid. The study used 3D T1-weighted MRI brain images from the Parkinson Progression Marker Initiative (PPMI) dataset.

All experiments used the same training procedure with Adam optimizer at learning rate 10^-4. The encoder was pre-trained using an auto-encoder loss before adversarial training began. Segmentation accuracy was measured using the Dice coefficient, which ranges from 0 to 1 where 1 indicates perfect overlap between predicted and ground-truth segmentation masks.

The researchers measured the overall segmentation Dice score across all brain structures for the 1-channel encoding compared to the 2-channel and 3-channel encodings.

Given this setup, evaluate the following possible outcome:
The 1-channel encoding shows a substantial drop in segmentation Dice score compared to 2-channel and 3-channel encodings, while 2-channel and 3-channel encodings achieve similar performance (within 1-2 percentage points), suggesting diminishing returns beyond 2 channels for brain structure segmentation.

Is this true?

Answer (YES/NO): NO